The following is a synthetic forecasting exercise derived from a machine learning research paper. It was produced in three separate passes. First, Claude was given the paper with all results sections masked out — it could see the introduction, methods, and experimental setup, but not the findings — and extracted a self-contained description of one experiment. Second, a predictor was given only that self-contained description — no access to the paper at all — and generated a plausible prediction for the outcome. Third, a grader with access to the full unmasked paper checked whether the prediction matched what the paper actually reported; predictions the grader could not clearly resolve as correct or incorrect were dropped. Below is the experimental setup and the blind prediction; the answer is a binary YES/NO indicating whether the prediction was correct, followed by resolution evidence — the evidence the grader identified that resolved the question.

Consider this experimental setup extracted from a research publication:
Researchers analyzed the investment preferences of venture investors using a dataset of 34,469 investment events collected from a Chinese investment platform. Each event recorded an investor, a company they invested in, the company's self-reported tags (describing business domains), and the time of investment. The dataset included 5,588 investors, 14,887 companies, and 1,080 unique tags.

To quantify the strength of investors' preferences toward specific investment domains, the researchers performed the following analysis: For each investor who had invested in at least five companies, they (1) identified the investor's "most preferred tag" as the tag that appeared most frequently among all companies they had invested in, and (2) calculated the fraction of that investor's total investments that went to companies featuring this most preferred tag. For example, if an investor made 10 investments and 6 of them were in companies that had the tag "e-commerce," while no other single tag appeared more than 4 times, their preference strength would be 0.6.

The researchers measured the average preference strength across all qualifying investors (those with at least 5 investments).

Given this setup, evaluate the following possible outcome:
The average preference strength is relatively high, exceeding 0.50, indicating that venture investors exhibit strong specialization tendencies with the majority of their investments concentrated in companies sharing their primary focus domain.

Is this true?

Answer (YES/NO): NO